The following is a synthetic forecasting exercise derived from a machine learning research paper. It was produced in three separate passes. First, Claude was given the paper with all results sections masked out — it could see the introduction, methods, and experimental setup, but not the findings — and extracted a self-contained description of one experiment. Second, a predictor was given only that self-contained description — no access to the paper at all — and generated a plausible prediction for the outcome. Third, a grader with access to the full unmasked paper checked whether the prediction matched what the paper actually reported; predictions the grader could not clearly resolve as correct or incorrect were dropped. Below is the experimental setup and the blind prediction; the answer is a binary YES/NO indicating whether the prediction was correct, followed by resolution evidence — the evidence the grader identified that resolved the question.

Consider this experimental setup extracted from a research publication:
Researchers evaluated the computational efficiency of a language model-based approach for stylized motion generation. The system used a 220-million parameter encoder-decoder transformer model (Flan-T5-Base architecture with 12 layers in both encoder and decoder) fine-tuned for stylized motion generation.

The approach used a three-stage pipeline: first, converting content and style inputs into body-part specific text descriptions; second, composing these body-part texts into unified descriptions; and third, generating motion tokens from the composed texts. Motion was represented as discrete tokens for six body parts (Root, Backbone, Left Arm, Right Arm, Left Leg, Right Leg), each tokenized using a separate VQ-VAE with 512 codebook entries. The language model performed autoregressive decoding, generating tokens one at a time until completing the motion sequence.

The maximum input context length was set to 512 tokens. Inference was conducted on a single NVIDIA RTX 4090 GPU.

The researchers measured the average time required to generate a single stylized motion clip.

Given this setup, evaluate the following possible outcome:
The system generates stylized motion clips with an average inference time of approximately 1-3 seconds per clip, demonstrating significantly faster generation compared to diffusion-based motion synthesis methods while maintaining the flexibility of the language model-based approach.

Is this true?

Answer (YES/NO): NO